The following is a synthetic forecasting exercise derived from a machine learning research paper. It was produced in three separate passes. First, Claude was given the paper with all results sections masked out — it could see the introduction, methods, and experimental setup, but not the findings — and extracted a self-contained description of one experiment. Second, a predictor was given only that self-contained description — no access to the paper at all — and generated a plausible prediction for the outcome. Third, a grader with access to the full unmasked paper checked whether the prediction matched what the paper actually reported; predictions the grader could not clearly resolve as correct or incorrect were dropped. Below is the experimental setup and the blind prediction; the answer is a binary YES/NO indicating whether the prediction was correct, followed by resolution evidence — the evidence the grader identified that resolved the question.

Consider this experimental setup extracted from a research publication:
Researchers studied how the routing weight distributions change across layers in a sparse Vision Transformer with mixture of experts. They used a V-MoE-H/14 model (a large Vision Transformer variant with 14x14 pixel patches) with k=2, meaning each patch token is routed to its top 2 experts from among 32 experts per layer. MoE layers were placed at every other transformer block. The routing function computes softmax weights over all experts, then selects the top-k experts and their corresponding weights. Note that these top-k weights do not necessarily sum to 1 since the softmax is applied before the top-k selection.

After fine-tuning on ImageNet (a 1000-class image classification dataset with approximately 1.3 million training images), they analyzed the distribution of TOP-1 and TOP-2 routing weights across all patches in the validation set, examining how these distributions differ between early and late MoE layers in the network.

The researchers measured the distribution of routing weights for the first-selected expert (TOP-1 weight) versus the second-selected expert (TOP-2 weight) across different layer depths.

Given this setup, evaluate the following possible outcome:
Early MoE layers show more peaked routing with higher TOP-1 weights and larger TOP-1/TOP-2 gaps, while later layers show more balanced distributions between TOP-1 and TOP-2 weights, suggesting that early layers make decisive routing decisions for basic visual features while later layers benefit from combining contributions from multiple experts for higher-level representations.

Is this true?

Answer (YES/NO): NO